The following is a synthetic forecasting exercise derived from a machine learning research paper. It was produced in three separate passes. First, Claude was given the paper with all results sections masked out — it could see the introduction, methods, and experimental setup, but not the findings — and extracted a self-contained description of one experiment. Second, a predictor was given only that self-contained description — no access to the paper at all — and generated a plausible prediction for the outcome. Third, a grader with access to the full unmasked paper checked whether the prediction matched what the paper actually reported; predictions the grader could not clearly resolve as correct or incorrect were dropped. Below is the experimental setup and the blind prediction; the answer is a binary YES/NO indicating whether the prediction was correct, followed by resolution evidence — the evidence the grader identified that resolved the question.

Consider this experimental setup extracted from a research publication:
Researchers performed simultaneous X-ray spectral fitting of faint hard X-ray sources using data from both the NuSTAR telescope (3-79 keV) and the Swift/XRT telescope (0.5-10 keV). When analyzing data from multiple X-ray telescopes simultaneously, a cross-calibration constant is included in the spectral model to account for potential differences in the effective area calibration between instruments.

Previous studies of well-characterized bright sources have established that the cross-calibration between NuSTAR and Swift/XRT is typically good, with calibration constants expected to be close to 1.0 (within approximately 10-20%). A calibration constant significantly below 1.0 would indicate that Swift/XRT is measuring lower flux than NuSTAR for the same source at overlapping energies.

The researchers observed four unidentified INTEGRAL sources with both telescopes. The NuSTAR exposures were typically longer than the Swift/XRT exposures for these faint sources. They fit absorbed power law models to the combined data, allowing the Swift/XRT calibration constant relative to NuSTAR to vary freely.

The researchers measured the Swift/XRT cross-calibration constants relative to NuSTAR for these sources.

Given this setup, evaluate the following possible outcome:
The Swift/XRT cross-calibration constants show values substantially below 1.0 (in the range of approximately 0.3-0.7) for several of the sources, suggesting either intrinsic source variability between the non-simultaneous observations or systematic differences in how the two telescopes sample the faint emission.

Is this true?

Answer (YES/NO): YES